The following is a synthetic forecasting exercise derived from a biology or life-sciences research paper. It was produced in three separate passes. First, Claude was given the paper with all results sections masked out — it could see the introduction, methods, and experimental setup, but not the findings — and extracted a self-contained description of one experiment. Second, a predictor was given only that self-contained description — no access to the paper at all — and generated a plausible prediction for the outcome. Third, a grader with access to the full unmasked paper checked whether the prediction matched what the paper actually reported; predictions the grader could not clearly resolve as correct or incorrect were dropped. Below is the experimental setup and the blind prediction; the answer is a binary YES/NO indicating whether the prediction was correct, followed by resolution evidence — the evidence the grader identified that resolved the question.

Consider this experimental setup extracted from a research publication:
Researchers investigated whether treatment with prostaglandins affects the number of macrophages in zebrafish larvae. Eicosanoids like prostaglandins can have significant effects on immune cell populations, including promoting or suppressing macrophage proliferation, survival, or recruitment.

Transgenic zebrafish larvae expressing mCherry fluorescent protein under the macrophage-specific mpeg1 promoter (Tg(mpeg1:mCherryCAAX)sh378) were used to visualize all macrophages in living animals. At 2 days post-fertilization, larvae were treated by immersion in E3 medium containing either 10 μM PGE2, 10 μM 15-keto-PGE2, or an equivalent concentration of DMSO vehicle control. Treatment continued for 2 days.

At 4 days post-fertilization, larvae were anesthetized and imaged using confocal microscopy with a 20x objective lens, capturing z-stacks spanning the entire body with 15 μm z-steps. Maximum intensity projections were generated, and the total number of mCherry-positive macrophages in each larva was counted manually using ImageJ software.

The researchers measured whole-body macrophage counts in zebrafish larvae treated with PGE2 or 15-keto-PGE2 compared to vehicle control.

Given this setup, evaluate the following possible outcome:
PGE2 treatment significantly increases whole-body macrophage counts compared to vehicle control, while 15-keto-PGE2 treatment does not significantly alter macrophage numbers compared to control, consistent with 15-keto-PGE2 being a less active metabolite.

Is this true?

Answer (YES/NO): NO